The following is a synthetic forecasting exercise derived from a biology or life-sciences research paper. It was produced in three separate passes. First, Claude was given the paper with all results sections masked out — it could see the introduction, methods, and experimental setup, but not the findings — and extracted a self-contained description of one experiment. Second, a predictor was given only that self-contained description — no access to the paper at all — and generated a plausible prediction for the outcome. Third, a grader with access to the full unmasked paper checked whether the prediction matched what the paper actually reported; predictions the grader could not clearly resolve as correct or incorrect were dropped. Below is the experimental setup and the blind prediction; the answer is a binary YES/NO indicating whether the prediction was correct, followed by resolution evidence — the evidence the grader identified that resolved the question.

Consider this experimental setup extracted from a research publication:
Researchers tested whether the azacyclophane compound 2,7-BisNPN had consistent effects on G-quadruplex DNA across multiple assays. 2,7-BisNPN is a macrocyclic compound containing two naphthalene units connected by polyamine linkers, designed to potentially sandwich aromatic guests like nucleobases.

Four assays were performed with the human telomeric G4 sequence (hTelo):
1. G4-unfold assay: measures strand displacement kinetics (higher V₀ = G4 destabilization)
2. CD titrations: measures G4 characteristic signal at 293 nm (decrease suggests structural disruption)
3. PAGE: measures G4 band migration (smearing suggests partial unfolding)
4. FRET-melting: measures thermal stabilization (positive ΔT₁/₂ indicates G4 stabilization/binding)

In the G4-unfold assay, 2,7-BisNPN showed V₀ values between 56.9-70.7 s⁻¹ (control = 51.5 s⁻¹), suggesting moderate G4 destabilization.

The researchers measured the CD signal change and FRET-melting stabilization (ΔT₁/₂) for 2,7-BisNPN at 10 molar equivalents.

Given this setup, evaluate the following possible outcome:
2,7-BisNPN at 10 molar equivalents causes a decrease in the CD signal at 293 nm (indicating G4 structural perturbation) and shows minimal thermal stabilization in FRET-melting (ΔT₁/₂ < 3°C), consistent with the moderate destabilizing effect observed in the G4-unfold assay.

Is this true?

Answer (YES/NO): NO